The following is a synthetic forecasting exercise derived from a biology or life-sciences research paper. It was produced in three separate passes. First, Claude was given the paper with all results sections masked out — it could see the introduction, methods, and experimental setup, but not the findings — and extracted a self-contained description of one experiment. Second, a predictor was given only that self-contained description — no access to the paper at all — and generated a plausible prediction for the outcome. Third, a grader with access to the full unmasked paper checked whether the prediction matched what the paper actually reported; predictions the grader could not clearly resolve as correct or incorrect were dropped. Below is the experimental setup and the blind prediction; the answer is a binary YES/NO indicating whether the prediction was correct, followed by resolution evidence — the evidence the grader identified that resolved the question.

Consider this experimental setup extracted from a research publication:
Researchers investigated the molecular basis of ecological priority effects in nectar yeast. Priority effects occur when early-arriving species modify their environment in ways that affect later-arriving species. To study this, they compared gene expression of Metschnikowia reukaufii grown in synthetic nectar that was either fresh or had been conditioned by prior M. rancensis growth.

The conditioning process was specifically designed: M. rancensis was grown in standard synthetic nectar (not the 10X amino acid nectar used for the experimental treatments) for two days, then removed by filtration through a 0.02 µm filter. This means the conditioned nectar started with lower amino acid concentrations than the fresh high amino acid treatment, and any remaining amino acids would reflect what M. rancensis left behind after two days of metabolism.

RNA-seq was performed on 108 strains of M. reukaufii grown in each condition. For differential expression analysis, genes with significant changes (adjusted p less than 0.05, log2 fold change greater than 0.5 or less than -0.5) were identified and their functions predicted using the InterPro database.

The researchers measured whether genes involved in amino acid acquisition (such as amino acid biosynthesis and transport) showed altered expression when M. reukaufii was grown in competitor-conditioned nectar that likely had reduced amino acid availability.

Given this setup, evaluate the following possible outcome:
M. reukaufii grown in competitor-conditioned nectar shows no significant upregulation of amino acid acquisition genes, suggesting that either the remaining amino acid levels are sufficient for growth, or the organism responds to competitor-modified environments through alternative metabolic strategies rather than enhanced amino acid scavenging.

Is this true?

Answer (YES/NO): NO